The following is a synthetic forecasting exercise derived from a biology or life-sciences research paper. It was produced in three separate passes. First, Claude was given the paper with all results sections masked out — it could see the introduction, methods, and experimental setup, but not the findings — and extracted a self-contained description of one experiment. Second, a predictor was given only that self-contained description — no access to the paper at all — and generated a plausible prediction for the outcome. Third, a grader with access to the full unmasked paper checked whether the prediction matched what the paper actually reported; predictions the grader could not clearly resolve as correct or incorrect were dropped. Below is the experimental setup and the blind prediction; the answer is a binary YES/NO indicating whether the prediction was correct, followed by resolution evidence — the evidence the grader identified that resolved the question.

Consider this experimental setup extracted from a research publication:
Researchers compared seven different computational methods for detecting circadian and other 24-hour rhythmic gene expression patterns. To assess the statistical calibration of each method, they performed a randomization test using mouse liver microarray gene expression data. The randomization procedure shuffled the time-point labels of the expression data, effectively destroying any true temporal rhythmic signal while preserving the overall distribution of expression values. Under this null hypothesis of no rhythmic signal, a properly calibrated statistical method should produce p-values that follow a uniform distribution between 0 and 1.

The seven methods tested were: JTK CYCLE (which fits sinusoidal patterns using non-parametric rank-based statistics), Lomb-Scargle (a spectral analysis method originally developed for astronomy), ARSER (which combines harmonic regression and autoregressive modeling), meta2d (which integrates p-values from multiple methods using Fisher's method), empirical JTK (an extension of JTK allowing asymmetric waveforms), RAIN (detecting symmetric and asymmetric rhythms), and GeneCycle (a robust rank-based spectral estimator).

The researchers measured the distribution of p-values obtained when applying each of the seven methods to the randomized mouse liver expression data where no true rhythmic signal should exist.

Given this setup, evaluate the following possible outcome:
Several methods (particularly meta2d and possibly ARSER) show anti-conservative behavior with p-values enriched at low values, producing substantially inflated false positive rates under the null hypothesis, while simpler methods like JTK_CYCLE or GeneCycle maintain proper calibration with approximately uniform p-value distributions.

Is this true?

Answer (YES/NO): NO